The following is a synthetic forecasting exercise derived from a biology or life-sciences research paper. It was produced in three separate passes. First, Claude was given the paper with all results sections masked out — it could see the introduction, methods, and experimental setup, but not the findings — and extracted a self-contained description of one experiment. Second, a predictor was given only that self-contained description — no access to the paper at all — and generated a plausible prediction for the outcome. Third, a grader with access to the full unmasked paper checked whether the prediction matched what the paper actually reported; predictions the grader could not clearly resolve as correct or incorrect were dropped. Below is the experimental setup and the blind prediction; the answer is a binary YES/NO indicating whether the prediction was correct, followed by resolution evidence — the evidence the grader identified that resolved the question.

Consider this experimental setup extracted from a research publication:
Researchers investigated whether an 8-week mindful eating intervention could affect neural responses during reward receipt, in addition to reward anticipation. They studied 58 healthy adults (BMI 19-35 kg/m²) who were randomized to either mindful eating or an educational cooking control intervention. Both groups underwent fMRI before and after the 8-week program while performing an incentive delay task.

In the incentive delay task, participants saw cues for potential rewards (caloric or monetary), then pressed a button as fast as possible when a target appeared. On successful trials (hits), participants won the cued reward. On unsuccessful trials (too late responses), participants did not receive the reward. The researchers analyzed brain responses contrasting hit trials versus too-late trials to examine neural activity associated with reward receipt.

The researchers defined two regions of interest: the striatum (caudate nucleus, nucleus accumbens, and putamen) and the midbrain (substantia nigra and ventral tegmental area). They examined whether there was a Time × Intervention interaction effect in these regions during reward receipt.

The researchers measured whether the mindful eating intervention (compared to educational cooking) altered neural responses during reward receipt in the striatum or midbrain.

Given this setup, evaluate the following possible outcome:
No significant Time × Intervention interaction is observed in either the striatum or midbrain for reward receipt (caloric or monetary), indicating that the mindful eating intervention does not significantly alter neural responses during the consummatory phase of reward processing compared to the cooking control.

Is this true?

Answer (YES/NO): YES